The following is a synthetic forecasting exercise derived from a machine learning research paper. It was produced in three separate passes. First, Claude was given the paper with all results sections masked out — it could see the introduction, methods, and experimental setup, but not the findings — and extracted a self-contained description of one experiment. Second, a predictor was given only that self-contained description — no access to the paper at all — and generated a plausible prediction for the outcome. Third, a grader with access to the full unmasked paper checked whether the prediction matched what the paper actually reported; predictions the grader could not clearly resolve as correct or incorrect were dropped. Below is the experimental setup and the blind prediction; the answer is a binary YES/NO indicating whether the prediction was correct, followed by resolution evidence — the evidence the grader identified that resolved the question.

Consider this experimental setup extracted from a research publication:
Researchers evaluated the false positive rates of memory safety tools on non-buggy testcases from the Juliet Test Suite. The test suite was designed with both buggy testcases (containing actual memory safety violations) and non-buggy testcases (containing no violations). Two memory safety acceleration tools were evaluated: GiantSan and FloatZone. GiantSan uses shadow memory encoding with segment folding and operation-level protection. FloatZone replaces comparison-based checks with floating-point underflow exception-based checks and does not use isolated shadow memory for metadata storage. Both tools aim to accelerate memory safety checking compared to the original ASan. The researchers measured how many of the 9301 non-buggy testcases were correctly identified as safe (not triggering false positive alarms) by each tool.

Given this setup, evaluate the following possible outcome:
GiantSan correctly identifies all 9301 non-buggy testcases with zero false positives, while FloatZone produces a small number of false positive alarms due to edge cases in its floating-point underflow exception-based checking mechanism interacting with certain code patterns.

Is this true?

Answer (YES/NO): NO